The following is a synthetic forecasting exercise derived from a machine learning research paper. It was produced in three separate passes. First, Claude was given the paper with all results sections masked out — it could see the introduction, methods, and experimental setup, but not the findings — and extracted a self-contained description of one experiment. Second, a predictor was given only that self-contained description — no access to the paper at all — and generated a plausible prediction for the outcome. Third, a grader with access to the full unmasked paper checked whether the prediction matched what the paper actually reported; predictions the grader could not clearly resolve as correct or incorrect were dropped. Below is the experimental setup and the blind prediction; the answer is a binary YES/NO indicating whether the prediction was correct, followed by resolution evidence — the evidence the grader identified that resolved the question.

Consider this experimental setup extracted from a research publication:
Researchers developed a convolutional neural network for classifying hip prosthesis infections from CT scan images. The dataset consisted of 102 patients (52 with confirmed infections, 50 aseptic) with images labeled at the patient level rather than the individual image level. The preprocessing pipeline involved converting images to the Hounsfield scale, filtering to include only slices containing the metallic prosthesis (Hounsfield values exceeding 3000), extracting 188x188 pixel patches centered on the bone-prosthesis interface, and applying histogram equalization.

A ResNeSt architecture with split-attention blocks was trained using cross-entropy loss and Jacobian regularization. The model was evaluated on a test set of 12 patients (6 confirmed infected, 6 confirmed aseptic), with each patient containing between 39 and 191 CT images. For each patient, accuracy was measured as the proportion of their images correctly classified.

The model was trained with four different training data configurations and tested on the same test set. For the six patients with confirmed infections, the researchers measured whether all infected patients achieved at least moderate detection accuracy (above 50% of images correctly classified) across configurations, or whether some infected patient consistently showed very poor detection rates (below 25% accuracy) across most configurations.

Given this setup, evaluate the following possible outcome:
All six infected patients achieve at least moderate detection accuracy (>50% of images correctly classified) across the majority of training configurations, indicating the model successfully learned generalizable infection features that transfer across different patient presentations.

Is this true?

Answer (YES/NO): NO